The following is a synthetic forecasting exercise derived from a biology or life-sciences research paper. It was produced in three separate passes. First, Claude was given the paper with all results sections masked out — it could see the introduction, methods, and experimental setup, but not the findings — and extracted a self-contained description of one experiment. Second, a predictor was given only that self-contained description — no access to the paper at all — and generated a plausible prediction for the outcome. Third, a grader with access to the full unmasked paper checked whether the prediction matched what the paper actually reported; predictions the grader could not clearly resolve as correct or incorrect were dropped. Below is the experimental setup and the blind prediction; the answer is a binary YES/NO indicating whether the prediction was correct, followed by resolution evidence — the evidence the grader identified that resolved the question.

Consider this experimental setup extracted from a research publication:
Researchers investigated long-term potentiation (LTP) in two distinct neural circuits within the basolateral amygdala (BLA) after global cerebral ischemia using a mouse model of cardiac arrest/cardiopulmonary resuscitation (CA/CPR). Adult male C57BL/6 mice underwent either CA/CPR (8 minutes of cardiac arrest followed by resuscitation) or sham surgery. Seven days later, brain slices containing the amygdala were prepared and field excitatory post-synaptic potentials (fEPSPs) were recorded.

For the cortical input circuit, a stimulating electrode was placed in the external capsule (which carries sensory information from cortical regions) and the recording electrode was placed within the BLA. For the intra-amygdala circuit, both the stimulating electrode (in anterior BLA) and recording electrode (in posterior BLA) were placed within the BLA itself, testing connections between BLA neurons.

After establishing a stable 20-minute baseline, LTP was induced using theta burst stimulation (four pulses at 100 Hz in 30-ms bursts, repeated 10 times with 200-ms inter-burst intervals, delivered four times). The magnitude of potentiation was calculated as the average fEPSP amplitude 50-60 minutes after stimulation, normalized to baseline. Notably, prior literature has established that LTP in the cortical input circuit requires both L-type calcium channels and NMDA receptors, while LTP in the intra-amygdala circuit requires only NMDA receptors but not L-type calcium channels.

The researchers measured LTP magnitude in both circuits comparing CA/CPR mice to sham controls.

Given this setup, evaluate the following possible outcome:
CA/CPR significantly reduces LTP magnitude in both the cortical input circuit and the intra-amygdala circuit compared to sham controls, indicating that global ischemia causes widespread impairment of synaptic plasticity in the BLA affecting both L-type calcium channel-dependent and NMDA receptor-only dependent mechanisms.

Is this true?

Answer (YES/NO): NO